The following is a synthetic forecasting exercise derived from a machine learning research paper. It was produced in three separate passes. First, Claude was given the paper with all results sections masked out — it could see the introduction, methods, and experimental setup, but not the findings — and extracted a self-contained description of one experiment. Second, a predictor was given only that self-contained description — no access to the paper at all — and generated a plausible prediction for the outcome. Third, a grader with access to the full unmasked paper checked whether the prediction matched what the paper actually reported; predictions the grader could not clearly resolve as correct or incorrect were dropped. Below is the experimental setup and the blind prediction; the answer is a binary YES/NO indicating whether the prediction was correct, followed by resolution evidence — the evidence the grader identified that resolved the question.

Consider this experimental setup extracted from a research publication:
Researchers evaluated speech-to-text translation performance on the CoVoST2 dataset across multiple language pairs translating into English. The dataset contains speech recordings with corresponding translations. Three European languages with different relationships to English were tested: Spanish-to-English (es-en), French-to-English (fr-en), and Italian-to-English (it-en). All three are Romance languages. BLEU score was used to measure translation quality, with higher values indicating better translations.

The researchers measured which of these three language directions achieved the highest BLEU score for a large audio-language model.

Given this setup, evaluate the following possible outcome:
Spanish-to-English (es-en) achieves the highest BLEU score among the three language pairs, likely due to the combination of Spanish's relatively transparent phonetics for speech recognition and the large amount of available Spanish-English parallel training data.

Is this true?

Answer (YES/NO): YES